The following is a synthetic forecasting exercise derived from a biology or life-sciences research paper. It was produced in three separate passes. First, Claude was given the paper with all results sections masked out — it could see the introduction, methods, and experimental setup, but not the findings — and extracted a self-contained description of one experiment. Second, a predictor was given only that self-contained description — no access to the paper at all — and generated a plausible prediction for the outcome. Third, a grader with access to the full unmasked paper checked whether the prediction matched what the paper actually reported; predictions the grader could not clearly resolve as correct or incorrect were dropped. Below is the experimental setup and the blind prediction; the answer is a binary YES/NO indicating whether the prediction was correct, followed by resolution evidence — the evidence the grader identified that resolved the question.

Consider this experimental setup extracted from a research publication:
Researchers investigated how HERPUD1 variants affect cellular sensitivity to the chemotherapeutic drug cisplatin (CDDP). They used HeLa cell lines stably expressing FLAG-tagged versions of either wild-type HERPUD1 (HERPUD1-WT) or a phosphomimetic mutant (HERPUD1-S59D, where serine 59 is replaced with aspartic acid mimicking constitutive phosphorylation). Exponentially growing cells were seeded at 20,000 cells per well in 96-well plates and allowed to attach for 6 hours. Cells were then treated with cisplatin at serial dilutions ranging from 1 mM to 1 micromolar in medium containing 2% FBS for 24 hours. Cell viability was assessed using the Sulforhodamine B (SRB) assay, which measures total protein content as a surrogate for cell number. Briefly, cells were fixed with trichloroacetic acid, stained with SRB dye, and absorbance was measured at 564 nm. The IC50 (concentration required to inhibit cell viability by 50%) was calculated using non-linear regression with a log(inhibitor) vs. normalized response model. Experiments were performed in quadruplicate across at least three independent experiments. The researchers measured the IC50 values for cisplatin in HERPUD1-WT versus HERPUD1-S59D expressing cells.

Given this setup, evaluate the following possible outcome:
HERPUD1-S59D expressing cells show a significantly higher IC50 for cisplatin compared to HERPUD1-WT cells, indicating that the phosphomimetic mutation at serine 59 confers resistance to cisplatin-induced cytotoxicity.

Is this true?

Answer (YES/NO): YES